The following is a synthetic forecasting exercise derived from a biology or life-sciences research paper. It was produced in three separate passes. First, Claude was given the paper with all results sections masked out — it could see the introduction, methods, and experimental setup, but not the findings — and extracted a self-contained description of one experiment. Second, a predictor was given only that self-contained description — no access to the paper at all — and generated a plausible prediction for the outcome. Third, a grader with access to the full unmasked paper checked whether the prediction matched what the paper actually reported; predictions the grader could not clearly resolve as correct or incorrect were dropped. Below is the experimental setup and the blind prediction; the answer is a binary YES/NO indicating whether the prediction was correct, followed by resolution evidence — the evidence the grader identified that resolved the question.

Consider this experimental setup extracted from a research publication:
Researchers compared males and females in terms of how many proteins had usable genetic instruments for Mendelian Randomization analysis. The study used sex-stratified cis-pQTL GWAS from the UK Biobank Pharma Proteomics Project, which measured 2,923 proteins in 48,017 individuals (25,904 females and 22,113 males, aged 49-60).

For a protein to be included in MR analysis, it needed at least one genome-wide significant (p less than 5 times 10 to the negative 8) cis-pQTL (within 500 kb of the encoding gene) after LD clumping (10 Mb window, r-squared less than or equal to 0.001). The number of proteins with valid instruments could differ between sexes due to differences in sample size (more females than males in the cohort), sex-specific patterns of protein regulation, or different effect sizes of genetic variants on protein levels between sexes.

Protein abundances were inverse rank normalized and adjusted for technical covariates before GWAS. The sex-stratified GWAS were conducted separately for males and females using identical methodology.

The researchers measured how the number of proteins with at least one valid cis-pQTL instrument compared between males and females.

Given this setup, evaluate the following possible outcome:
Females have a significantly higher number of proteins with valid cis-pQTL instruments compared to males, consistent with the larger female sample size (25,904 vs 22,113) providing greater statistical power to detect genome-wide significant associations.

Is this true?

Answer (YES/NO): NO